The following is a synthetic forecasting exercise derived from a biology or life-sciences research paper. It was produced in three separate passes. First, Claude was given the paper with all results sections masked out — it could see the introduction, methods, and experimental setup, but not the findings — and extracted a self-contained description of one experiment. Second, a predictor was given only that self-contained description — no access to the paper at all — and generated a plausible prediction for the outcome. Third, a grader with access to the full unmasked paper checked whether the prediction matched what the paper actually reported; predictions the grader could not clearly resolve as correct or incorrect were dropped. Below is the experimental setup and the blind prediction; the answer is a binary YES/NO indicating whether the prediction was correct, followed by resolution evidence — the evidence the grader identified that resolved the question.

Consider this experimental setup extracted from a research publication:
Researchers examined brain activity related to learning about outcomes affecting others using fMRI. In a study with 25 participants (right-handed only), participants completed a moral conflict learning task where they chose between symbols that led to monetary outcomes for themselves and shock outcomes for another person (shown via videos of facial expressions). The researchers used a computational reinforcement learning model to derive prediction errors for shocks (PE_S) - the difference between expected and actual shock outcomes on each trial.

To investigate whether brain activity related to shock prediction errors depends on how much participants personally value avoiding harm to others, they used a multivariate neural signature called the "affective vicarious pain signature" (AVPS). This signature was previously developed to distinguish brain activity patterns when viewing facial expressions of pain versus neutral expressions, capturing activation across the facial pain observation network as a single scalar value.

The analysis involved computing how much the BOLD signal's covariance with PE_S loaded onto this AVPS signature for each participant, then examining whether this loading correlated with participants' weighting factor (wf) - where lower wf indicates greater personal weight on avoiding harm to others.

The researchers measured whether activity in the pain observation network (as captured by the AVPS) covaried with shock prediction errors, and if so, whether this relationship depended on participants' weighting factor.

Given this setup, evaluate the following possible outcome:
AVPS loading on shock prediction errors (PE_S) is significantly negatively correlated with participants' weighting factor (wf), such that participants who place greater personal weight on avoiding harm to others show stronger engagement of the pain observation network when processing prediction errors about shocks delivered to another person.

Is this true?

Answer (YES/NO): NO